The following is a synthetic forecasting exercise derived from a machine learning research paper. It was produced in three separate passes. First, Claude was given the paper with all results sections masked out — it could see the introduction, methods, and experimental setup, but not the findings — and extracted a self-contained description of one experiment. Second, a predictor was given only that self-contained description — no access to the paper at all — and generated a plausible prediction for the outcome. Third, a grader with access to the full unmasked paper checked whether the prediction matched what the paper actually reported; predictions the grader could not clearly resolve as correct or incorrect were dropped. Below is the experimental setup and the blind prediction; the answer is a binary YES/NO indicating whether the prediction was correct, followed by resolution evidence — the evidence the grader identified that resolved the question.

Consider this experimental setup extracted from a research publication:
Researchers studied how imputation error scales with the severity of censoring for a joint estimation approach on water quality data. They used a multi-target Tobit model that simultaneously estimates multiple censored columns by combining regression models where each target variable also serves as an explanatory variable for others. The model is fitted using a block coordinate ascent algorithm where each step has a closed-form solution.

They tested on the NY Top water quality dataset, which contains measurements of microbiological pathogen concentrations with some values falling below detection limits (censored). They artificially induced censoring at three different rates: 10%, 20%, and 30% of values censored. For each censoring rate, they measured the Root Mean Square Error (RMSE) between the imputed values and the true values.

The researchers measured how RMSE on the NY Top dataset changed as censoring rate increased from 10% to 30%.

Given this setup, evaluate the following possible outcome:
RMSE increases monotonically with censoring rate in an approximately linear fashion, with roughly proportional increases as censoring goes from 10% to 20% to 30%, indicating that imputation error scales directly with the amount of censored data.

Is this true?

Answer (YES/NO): NO